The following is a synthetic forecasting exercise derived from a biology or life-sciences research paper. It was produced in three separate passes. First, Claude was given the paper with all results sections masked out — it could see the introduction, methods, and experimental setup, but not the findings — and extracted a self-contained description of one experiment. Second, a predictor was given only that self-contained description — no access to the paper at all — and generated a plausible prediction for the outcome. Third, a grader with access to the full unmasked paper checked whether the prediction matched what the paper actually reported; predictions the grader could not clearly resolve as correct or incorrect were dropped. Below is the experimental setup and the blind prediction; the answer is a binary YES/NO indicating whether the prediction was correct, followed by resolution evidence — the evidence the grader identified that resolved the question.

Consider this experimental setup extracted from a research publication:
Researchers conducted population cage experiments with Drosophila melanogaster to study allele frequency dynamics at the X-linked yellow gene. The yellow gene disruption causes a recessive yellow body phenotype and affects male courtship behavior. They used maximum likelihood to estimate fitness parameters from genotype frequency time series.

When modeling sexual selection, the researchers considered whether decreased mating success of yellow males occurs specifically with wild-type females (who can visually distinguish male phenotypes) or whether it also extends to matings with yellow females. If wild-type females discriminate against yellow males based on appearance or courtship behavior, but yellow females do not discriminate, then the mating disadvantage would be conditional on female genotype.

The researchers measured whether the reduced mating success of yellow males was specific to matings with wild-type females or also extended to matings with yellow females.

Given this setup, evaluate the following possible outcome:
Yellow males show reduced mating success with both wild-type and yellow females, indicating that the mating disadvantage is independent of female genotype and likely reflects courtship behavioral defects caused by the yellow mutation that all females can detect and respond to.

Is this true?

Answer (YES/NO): NO